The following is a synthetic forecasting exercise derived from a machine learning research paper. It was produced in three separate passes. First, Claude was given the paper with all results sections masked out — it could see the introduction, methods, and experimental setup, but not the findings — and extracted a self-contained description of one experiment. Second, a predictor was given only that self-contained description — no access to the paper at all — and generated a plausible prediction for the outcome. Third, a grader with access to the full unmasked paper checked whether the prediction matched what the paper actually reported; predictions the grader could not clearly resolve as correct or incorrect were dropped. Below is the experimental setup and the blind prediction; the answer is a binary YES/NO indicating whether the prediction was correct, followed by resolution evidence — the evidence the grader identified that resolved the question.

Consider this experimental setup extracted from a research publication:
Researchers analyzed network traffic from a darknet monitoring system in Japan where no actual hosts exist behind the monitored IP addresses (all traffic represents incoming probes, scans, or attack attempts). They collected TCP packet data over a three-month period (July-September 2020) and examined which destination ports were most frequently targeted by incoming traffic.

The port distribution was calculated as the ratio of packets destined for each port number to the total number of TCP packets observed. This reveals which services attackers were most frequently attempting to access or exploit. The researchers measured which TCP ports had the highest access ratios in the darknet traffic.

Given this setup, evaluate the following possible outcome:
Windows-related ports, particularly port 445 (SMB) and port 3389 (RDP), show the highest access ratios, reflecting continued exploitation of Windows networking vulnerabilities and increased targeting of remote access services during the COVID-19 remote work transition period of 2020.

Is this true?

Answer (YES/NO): NO